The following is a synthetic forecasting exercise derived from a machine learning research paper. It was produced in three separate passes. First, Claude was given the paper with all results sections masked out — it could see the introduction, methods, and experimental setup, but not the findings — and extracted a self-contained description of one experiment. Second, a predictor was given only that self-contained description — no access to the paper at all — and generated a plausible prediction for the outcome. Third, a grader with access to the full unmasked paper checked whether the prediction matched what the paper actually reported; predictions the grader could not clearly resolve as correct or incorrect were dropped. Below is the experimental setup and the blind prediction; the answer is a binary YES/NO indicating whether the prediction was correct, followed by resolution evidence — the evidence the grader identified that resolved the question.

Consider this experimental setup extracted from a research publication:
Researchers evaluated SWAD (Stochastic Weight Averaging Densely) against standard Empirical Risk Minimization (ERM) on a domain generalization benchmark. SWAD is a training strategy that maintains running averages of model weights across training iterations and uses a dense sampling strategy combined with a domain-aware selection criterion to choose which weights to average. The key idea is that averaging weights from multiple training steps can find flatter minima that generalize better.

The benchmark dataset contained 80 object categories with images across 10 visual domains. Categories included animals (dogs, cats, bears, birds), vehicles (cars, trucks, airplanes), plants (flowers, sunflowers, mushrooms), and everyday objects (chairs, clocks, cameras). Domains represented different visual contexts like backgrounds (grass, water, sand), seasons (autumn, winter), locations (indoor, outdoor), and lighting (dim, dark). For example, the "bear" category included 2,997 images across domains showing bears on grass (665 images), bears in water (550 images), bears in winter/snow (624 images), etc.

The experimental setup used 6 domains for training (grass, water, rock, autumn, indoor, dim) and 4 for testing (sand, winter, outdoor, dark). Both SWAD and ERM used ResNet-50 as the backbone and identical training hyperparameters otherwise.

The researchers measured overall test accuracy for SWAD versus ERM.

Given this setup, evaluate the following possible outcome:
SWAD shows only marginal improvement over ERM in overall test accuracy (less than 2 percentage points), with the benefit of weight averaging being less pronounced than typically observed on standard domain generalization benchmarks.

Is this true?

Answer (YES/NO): NO